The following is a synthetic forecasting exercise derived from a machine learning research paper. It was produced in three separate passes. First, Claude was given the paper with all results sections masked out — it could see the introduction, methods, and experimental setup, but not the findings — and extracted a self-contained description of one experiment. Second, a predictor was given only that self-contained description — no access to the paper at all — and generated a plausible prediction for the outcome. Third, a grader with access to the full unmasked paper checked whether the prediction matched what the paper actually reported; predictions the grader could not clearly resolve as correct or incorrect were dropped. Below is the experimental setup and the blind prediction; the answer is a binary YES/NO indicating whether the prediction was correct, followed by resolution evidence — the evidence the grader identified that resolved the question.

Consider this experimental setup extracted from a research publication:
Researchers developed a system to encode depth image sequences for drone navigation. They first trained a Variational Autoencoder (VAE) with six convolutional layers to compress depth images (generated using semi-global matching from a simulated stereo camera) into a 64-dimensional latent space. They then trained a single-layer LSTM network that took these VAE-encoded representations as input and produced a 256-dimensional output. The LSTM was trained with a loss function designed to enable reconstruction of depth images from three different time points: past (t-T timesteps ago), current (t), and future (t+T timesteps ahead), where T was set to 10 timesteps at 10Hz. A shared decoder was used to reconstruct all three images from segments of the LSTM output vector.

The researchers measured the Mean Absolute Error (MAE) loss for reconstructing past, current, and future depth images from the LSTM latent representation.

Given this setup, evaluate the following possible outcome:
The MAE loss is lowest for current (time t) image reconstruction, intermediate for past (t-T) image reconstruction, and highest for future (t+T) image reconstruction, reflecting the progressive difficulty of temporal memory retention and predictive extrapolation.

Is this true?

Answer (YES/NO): YES